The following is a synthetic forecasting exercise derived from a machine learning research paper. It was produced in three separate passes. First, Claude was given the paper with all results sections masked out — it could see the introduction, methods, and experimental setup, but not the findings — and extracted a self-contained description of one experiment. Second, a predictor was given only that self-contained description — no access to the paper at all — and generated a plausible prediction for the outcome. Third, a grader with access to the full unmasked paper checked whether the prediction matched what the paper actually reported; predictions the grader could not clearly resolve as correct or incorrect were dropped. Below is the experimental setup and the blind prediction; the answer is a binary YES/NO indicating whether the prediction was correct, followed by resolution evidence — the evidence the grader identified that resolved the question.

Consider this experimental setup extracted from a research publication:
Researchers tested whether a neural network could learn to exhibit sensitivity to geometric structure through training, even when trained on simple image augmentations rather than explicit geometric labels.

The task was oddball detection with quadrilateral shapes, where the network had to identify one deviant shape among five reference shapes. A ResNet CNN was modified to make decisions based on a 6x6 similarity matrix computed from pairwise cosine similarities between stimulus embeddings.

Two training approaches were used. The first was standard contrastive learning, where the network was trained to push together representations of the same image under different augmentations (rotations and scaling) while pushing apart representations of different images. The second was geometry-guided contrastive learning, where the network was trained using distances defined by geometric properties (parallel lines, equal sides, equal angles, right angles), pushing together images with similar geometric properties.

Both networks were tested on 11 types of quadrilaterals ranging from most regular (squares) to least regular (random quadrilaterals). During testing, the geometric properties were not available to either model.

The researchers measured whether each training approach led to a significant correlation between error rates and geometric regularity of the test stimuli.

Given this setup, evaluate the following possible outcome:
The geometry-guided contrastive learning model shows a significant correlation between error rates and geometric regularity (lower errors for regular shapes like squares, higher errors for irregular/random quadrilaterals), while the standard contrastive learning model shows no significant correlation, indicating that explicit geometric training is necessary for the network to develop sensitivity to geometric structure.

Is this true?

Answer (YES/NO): YES